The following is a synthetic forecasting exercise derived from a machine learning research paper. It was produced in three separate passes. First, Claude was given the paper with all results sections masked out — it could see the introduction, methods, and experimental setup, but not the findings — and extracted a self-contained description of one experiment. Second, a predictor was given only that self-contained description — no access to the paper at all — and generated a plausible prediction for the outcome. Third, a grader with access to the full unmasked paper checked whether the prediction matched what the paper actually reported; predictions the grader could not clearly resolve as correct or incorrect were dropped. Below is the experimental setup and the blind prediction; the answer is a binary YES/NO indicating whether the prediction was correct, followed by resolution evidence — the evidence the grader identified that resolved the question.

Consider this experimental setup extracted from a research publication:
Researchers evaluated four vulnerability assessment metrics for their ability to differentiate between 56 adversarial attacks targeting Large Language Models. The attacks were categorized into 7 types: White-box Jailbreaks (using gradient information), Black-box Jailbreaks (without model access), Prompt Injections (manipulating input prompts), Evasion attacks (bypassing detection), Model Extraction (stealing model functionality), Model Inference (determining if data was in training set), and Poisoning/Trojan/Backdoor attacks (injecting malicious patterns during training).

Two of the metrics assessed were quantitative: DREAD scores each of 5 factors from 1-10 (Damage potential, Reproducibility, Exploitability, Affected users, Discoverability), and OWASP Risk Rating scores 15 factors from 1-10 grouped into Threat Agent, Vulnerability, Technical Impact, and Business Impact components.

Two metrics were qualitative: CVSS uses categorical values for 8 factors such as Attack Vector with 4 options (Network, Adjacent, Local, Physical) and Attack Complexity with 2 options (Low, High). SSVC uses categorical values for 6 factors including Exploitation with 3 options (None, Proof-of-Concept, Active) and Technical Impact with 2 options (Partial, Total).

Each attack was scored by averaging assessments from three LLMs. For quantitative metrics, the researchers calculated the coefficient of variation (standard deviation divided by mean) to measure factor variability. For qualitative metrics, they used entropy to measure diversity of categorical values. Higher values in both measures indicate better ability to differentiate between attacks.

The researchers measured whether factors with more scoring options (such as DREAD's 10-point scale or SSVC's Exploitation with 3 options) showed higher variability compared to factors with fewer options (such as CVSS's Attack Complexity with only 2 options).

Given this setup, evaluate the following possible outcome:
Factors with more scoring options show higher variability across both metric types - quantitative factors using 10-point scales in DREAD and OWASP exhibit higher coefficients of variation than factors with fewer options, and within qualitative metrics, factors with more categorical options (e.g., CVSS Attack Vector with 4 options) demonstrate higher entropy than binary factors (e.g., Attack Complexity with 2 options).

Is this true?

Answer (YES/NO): NO